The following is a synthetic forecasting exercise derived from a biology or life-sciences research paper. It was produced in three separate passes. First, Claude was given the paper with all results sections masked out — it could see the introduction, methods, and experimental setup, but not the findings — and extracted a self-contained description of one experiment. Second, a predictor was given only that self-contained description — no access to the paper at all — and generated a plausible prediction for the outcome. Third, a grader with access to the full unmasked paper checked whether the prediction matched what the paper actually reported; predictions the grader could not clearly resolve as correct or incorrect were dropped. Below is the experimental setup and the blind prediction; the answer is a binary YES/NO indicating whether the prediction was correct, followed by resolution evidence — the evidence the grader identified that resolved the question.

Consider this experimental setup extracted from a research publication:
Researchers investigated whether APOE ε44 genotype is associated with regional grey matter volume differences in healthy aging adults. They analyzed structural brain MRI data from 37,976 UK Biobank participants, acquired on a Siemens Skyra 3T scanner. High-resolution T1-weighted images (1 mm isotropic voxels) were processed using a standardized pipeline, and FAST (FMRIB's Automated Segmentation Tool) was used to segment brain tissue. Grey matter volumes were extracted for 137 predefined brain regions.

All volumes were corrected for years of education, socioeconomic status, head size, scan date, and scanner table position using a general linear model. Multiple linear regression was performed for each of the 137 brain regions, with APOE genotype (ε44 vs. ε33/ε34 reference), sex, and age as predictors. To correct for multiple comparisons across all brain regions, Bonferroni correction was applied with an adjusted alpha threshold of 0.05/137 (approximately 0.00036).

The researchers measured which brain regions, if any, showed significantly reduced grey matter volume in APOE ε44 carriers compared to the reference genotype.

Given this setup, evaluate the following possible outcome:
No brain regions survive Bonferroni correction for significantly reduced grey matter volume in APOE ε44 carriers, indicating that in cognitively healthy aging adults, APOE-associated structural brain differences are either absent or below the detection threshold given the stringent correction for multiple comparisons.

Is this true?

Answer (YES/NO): NO